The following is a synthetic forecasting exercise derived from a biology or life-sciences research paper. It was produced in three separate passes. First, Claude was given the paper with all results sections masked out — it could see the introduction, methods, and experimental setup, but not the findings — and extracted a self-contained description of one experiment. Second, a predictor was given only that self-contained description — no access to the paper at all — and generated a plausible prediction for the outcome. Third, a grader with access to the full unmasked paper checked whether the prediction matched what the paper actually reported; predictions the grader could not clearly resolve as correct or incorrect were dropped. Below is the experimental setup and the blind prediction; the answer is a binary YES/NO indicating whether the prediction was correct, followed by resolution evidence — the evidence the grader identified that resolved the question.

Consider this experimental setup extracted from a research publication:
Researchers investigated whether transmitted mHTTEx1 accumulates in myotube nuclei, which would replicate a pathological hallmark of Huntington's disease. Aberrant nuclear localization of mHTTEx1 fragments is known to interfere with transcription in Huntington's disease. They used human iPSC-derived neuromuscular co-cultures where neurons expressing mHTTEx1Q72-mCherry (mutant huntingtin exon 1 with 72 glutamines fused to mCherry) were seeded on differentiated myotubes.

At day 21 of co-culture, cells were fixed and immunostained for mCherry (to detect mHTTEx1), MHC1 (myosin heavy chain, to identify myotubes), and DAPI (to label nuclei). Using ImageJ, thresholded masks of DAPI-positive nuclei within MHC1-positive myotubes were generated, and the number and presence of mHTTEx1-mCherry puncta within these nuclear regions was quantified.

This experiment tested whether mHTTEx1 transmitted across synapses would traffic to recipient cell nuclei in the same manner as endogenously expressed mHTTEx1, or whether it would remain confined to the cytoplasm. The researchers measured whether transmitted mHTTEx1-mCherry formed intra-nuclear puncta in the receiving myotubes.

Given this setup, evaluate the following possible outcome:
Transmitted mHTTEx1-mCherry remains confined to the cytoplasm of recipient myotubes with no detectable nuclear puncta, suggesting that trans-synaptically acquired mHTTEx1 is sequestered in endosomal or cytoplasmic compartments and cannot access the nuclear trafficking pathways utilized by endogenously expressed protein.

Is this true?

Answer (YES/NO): NO